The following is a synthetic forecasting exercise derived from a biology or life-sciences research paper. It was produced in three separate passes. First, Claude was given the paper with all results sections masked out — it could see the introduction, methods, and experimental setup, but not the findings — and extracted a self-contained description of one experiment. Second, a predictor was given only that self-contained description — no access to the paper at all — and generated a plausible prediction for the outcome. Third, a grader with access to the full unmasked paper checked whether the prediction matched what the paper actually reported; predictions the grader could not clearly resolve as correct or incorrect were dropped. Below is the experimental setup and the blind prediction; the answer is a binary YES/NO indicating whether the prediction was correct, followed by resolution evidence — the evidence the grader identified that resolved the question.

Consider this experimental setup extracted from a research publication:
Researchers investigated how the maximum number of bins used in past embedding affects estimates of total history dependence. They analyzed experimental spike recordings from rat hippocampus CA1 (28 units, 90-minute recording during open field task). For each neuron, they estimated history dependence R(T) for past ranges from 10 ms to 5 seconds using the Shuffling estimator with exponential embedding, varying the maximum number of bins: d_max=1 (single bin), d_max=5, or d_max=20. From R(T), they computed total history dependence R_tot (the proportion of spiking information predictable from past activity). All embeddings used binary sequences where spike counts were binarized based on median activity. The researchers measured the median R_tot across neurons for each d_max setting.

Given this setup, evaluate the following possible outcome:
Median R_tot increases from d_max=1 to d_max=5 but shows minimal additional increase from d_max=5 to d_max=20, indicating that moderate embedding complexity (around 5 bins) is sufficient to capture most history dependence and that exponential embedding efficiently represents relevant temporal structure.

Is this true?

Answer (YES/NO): YES